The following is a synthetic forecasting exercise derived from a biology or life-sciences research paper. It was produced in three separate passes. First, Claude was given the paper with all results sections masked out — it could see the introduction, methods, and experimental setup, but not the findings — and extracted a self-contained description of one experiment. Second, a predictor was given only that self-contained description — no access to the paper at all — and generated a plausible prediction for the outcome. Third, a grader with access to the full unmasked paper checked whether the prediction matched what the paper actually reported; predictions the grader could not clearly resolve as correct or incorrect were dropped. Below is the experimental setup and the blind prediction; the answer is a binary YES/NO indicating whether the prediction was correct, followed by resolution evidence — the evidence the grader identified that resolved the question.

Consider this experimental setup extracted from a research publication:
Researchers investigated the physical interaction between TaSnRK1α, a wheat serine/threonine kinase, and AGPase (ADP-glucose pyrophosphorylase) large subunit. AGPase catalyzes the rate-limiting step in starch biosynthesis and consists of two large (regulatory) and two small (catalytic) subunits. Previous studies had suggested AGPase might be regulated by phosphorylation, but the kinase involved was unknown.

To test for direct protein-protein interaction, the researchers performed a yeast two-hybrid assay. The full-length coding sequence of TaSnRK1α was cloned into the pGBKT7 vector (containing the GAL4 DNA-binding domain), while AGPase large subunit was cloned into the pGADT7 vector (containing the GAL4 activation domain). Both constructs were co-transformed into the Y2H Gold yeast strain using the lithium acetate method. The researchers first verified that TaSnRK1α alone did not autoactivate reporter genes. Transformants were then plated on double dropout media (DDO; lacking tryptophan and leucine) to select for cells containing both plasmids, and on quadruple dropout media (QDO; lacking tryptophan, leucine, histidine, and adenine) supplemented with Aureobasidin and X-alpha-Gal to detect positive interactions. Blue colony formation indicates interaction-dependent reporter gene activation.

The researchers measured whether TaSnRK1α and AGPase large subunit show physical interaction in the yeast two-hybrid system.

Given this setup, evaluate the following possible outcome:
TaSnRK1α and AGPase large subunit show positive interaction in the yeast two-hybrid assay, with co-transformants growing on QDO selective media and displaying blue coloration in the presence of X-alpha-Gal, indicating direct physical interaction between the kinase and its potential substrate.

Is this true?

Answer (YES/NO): YES